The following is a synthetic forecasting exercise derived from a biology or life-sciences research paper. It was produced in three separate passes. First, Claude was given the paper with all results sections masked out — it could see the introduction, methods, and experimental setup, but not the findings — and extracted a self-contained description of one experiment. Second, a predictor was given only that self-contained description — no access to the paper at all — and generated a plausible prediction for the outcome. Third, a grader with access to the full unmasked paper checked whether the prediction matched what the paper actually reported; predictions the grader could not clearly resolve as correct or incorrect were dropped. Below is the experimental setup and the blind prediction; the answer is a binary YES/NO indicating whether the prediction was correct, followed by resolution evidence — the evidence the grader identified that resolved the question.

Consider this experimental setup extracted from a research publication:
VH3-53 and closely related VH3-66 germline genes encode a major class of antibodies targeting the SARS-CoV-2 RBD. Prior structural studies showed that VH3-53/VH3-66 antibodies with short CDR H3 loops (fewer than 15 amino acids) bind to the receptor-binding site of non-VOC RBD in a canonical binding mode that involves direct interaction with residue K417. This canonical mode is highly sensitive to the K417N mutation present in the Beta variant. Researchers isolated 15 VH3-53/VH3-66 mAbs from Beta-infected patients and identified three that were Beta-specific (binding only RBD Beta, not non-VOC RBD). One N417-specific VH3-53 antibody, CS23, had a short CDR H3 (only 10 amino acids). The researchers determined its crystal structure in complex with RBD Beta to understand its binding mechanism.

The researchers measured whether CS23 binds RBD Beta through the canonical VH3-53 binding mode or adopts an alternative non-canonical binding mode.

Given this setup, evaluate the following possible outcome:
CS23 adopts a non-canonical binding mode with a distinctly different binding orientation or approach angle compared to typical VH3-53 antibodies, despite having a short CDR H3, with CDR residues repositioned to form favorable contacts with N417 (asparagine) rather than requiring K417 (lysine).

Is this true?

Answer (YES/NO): NO